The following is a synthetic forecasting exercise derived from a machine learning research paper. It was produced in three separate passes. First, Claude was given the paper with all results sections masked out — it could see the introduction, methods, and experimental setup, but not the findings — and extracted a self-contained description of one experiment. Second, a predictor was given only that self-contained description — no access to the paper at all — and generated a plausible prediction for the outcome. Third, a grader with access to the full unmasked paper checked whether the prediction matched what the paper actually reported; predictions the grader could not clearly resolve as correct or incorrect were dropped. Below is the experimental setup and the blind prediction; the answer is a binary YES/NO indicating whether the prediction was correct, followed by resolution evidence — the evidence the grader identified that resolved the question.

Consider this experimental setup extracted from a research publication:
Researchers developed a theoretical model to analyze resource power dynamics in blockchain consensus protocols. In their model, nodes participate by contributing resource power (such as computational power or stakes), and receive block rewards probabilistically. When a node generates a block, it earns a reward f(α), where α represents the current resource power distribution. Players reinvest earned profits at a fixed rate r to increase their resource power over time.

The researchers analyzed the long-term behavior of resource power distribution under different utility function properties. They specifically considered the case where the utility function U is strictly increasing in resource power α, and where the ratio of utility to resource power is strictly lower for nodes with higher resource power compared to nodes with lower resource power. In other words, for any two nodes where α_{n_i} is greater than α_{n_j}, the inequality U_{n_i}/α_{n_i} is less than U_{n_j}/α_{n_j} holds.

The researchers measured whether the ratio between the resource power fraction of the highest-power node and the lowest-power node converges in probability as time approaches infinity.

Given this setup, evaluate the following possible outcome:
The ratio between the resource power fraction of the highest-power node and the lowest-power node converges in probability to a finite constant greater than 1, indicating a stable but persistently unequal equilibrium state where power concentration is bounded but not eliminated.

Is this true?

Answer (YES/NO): NO